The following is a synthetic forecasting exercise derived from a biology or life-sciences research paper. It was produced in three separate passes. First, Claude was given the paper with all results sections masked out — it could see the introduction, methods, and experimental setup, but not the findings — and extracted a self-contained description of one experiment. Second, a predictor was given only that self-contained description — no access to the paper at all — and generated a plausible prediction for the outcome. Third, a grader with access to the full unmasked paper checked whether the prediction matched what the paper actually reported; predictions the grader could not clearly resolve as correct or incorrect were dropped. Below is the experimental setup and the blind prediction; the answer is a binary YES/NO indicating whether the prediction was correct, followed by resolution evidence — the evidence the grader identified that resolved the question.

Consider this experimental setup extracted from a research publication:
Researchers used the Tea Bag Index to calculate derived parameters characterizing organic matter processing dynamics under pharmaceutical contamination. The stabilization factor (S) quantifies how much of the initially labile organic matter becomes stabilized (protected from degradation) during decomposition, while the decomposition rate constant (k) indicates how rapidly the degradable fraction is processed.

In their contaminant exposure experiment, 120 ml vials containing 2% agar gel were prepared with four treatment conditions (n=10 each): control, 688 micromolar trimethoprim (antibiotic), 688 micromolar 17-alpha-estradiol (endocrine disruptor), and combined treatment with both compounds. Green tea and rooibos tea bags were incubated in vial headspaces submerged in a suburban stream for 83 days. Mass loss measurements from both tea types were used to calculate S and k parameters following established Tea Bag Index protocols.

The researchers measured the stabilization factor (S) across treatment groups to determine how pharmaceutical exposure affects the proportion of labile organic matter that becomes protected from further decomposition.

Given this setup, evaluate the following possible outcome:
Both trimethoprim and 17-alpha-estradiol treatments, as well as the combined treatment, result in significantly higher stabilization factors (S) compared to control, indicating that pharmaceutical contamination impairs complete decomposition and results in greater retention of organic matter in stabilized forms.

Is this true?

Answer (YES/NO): YES